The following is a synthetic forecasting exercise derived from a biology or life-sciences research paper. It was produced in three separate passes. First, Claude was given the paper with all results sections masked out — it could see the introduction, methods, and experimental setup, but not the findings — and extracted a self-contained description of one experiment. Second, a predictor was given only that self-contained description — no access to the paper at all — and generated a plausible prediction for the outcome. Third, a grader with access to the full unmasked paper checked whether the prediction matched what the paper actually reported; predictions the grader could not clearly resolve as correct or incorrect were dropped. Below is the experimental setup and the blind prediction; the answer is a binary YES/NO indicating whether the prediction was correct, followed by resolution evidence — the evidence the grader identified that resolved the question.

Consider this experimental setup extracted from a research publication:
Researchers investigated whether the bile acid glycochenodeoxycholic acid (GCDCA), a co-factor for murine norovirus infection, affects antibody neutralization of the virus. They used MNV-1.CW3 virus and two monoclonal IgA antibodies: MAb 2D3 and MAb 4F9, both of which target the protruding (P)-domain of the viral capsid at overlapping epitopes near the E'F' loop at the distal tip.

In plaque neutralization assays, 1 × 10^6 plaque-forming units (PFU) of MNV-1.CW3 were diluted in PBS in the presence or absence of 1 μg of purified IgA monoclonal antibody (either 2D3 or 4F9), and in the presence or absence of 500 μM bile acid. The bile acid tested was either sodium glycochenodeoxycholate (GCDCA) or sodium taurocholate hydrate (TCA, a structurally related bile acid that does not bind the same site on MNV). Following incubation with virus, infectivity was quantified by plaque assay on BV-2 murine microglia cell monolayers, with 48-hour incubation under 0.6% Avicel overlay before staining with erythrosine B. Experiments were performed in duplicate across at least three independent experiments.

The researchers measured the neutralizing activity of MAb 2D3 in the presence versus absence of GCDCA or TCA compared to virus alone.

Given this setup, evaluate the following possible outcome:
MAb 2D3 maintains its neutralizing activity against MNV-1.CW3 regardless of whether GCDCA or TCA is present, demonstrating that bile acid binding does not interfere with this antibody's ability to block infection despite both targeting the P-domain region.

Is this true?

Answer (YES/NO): NO